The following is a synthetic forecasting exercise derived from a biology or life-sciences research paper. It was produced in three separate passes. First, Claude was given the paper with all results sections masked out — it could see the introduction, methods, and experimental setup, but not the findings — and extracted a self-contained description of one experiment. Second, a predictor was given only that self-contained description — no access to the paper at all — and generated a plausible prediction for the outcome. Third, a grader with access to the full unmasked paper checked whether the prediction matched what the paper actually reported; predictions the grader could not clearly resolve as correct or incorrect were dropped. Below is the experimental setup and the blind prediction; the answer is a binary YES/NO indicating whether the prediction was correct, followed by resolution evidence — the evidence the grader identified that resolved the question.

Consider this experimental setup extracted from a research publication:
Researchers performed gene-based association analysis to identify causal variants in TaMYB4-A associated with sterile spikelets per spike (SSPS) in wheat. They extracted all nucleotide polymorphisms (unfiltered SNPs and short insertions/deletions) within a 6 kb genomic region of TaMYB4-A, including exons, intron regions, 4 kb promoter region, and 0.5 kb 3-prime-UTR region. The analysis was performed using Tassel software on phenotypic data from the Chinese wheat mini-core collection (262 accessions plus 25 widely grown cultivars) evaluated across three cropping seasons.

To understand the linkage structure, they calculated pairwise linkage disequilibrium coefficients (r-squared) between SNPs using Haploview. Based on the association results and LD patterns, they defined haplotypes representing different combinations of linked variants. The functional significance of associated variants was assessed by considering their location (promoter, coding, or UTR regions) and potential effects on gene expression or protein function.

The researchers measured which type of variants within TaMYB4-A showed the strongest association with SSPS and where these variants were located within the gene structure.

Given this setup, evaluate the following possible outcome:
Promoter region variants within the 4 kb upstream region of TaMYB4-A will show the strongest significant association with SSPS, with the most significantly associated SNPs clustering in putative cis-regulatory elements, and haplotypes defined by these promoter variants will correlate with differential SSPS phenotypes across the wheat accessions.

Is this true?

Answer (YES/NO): YES